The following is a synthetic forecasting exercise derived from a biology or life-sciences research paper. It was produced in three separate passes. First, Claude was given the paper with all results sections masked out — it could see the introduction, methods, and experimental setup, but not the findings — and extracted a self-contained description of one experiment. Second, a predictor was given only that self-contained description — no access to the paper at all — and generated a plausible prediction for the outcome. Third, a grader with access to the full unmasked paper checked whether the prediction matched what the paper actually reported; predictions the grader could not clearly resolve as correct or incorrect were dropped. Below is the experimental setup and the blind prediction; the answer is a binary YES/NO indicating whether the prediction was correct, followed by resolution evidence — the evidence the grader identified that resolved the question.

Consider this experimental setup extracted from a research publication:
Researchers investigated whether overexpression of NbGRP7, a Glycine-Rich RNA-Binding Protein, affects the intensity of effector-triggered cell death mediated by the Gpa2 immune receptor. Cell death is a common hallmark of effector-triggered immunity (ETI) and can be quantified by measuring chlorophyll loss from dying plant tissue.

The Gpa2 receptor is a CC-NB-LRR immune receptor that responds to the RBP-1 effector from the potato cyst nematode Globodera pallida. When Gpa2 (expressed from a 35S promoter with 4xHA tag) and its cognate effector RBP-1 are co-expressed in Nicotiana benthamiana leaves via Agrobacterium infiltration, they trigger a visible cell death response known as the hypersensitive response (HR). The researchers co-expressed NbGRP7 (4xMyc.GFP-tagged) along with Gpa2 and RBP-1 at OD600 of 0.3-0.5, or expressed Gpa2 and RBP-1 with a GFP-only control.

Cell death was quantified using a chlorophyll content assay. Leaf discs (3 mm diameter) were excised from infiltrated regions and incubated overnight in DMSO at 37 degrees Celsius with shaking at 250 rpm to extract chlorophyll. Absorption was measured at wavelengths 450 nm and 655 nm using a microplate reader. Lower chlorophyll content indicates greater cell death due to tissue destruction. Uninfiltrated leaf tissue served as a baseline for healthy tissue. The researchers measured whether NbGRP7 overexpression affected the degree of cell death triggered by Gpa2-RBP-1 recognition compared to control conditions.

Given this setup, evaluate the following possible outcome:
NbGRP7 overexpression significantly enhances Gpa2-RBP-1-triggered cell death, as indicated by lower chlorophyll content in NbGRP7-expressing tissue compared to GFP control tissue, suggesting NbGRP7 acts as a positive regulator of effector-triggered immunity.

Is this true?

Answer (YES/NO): YES